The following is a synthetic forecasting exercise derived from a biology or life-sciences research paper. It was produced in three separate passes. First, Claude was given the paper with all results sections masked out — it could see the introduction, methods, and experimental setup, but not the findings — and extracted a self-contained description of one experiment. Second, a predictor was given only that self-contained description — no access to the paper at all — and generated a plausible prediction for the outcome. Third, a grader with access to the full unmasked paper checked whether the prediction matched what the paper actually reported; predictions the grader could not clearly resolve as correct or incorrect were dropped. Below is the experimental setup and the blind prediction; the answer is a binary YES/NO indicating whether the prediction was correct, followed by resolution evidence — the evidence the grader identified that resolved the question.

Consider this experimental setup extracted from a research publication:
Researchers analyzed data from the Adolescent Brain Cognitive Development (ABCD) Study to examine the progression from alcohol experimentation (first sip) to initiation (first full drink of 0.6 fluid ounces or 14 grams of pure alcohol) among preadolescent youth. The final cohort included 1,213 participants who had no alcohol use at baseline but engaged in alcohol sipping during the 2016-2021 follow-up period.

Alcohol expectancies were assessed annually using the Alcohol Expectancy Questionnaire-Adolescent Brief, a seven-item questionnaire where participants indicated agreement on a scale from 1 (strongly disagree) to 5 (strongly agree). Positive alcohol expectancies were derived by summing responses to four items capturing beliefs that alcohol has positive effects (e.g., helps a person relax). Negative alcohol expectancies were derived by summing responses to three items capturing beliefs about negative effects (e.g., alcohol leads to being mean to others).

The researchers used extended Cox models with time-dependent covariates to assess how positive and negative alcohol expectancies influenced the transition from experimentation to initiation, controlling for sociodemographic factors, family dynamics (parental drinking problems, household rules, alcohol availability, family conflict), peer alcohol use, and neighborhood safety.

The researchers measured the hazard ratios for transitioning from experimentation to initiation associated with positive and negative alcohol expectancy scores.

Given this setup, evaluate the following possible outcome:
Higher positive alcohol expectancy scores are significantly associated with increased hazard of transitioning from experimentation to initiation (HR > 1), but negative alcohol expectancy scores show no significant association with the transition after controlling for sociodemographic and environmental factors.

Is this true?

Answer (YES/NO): YES